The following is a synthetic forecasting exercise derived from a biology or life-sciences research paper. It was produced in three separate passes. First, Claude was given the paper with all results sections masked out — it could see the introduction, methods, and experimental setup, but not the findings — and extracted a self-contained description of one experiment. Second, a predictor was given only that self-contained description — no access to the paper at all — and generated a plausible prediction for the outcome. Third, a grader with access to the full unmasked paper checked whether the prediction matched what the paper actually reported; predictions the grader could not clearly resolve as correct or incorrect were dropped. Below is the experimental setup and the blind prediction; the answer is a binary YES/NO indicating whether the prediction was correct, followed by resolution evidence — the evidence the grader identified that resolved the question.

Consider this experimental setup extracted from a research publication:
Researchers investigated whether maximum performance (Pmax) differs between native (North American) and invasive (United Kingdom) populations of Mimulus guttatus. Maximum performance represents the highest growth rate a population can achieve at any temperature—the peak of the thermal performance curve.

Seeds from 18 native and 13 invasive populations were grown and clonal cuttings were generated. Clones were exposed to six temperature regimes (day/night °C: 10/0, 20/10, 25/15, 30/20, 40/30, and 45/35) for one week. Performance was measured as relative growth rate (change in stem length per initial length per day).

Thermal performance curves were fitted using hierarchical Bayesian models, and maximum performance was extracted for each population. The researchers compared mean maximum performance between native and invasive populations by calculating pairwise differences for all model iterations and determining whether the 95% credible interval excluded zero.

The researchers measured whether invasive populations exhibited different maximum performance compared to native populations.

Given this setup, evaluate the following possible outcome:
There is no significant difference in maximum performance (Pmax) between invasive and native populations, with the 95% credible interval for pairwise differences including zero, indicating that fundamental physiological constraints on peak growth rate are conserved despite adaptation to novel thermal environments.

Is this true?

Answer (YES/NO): YES